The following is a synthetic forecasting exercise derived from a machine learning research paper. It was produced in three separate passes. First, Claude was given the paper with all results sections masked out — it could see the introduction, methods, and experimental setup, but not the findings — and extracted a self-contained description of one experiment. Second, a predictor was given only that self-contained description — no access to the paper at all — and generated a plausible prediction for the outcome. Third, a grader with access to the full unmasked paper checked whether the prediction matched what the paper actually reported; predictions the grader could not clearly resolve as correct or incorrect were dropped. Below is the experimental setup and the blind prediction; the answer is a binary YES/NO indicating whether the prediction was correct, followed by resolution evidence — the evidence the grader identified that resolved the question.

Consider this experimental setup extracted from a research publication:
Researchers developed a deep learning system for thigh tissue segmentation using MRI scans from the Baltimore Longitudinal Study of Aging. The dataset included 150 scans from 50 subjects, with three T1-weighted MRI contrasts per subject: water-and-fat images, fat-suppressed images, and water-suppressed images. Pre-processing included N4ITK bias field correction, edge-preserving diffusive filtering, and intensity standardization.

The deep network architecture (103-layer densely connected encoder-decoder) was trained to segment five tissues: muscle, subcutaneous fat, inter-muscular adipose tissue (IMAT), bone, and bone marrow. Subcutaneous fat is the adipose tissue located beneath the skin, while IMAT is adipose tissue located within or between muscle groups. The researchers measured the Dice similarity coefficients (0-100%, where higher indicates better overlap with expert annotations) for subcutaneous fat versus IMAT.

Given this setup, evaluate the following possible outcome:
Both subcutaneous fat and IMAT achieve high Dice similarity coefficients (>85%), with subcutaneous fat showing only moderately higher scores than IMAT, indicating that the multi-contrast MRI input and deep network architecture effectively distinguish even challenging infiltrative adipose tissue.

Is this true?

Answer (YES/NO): NO